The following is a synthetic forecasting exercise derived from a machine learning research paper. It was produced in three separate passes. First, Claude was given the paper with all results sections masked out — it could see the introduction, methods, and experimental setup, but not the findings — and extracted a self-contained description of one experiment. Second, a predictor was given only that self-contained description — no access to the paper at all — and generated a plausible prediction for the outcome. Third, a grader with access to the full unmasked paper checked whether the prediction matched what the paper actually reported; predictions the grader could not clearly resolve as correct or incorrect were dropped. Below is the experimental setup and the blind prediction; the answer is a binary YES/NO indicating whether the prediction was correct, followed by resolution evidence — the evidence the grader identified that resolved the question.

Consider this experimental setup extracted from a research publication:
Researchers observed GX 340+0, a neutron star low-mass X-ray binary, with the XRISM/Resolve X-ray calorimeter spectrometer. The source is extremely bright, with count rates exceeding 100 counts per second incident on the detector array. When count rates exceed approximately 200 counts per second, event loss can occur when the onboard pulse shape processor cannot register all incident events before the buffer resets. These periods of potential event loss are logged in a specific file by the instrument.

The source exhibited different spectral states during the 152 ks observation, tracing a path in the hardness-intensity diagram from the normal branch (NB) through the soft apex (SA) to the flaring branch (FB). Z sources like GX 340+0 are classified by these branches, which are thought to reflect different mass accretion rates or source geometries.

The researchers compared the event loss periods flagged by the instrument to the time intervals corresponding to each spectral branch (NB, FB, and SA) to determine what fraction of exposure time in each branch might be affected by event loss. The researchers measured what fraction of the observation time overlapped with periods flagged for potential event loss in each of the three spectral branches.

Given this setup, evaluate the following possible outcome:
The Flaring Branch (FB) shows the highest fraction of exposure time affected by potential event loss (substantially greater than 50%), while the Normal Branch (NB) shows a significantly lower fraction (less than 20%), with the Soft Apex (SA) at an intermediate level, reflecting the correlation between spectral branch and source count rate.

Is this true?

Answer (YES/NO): NO